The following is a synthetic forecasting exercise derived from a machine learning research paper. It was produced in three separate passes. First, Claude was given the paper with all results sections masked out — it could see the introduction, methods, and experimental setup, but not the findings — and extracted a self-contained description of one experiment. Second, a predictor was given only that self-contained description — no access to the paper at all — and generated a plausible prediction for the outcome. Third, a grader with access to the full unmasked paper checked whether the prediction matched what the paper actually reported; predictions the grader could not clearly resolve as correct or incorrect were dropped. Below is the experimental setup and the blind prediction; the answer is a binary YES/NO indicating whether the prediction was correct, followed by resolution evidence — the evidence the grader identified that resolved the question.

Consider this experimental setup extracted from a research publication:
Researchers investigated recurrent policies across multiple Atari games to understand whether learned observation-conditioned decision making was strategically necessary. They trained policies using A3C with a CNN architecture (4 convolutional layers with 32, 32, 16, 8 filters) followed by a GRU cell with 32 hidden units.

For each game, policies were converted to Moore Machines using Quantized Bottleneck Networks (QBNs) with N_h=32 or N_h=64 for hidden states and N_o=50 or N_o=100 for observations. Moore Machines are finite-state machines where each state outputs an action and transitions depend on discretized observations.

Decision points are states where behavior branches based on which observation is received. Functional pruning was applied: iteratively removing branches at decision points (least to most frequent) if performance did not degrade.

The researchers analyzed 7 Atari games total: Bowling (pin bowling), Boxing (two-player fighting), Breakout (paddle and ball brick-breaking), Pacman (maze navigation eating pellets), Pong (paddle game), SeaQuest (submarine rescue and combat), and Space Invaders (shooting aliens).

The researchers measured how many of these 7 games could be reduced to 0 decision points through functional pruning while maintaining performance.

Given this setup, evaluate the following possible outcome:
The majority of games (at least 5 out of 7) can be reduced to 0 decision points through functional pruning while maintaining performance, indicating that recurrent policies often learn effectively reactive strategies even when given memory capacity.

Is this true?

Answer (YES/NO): YES